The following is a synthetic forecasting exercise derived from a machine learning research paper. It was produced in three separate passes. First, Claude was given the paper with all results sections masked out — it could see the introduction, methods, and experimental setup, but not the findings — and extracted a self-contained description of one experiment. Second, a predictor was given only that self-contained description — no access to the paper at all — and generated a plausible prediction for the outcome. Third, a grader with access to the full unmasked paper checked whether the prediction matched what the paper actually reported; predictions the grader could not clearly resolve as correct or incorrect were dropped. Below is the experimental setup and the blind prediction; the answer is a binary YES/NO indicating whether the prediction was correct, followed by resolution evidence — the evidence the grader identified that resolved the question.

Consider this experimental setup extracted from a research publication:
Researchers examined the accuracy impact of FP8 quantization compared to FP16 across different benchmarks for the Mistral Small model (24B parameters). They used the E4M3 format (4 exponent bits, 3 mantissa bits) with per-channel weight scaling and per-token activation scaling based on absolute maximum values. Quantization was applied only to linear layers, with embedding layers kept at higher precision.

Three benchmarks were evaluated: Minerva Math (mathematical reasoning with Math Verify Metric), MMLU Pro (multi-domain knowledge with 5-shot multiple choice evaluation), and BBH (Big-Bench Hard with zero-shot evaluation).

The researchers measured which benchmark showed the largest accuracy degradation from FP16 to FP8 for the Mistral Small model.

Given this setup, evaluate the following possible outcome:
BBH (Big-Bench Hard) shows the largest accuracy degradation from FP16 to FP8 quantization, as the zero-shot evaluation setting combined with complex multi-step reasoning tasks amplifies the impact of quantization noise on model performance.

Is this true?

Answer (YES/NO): NO